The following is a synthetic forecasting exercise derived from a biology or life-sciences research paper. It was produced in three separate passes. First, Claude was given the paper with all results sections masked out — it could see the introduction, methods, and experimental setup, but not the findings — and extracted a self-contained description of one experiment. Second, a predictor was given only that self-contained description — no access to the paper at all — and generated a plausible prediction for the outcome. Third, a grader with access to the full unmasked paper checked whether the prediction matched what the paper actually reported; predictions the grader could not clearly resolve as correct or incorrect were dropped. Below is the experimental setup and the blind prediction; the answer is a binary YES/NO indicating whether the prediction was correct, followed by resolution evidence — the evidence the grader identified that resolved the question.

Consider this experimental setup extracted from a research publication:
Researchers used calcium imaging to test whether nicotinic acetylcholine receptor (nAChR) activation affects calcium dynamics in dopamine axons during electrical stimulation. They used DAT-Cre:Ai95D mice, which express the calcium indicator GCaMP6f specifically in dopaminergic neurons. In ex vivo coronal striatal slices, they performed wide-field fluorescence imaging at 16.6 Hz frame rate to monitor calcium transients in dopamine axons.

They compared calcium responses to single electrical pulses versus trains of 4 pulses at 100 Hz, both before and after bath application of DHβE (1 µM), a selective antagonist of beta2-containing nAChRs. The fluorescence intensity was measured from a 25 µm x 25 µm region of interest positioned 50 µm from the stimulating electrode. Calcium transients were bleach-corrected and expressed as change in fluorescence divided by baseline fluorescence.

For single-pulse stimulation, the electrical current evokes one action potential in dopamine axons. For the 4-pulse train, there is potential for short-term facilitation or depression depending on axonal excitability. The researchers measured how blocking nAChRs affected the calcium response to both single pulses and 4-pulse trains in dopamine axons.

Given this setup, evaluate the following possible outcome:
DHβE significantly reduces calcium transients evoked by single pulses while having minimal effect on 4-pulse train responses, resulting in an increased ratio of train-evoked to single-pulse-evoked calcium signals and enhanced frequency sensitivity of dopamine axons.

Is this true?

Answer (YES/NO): NO